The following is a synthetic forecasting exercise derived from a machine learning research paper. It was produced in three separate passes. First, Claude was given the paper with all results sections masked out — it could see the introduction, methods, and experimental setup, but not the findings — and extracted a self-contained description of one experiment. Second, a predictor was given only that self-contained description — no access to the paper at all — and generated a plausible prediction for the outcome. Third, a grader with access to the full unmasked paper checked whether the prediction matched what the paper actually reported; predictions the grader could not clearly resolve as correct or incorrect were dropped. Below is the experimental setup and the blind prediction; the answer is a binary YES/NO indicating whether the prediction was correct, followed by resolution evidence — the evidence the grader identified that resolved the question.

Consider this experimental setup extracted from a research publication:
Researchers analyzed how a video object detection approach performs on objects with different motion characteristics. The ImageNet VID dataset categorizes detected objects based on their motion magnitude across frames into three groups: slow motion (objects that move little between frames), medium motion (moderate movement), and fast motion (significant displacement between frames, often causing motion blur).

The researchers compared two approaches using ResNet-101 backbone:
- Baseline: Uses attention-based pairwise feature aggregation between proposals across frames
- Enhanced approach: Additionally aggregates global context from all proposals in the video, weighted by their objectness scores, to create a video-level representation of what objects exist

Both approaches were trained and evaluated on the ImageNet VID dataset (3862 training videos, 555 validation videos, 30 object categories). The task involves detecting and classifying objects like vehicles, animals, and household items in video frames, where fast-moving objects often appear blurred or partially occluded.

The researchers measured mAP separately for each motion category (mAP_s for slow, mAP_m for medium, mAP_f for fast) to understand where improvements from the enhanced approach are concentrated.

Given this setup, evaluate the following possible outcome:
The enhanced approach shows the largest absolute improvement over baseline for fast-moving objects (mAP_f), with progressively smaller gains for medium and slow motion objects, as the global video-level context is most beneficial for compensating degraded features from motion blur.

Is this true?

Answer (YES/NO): NO